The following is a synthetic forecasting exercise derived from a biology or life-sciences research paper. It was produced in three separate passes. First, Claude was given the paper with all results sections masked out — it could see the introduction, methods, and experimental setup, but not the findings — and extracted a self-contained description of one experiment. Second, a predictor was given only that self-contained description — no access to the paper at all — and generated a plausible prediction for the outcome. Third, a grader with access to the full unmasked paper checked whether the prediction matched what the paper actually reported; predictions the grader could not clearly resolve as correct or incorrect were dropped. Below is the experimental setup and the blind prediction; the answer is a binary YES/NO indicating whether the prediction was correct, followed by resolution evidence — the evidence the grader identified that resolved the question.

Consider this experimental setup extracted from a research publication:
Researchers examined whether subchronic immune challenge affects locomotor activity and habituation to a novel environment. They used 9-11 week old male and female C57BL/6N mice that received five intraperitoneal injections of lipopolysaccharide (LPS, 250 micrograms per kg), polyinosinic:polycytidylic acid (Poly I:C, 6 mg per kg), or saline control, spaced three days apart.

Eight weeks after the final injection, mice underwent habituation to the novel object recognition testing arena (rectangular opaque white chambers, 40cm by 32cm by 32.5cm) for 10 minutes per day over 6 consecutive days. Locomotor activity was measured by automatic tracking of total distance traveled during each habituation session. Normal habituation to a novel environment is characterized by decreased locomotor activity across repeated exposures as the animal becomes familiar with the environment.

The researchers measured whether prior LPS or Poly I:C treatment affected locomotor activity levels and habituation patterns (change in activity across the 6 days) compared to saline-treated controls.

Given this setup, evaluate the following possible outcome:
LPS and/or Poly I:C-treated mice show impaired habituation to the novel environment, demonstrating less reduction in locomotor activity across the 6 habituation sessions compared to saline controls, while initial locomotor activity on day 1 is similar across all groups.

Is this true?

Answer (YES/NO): NO